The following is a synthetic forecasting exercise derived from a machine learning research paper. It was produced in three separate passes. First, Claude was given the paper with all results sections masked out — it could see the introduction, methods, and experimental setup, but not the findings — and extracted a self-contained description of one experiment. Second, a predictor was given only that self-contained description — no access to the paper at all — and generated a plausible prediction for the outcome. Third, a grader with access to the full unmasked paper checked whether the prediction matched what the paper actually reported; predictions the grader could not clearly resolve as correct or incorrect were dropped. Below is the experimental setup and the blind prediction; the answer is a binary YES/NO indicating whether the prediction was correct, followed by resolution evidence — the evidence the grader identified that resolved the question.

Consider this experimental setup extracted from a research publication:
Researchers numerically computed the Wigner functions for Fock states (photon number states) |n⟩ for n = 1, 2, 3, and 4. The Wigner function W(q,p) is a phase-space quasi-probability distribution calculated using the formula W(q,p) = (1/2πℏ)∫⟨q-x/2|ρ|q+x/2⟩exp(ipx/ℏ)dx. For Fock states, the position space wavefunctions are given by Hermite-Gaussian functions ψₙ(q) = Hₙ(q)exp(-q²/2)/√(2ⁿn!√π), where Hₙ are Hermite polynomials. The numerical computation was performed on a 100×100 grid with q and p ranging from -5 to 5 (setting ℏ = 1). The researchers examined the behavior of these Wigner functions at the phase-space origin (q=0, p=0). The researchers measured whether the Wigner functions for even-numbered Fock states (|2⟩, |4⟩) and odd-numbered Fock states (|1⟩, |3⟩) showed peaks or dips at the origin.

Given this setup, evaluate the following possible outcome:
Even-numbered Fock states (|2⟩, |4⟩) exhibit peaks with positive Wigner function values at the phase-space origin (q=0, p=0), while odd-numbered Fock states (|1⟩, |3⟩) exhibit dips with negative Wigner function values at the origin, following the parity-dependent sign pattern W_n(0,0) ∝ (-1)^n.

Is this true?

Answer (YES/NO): YES